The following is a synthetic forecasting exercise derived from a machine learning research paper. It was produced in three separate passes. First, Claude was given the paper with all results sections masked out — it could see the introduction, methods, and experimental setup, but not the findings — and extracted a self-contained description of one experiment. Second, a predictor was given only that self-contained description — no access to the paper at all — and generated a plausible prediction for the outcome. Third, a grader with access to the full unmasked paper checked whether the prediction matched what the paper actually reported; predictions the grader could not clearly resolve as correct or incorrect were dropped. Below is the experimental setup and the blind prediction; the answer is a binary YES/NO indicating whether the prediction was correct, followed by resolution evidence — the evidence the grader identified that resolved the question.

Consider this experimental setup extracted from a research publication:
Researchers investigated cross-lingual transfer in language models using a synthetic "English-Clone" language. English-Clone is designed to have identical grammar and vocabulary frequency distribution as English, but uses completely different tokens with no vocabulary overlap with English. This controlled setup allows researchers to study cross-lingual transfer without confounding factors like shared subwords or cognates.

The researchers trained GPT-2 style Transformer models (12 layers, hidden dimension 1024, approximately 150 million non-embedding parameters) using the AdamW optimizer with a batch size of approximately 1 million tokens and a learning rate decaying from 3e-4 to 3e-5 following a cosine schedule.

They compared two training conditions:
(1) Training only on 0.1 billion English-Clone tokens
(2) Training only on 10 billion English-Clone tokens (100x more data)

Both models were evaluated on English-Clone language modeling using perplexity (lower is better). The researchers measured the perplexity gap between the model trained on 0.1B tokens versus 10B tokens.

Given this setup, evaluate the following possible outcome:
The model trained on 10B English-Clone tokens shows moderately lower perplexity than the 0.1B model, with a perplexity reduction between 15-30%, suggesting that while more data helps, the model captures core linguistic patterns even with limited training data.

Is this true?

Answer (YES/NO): NO